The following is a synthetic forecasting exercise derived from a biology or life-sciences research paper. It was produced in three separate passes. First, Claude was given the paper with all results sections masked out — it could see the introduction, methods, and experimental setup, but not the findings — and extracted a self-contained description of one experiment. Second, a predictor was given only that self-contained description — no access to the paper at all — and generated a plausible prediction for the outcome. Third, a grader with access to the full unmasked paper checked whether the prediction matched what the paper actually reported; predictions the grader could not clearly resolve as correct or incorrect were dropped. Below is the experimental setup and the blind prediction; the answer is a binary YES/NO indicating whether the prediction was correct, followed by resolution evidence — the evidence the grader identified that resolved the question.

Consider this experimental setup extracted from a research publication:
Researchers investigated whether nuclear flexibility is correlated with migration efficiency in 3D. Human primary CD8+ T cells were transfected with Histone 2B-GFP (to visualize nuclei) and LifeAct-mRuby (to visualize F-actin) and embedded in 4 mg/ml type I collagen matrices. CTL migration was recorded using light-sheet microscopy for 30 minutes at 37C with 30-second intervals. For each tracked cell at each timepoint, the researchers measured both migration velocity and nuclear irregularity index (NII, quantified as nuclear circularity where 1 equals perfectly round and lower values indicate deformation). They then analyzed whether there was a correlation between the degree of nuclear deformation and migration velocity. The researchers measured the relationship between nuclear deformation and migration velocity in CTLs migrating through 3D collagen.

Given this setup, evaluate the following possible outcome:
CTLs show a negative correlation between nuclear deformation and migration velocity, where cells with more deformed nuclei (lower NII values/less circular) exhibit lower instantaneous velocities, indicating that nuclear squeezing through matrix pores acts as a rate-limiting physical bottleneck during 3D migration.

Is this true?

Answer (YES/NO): NO